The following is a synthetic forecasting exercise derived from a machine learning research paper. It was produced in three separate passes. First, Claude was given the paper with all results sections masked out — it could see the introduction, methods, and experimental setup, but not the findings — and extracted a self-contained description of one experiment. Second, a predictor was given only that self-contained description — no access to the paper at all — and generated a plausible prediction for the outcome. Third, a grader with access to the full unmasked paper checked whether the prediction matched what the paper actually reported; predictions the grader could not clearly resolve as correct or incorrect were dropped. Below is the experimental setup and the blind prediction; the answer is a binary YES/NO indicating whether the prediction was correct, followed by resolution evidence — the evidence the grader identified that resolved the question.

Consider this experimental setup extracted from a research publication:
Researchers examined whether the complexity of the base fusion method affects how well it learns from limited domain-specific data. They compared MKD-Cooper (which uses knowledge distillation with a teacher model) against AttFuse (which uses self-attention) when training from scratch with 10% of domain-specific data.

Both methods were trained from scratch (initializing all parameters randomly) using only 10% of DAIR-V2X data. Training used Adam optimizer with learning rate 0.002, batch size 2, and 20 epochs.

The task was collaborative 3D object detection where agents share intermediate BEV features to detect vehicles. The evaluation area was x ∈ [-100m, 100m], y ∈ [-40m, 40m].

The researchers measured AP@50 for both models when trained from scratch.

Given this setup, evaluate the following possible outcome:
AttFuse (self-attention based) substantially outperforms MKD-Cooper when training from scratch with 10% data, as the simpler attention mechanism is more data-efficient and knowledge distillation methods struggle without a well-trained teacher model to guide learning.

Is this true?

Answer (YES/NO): NO